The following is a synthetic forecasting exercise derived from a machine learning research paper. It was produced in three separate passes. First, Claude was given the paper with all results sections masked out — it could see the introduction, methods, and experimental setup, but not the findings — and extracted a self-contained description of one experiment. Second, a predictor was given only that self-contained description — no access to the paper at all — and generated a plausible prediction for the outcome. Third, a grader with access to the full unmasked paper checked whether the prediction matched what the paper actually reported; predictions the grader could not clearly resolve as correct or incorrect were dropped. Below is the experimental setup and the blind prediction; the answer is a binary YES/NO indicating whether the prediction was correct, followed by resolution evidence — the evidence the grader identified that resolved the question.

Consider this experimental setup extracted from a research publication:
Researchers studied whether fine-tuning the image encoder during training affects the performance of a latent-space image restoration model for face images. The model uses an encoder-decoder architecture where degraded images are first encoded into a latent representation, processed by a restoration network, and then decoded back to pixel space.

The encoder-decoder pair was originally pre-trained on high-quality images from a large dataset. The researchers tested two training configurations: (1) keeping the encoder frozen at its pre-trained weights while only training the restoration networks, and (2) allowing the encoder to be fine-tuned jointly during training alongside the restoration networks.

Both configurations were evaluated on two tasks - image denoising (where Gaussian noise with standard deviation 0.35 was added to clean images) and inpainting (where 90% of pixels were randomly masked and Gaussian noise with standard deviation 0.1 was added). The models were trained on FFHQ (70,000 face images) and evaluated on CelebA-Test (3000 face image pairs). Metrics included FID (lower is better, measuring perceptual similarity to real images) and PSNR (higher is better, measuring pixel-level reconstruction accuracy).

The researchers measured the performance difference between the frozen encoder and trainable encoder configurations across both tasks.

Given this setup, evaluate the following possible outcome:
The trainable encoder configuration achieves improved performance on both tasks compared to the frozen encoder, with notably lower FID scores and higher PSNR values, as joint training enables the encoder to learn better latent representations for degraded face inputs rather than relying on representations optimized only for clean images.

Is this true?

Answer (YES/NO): YES